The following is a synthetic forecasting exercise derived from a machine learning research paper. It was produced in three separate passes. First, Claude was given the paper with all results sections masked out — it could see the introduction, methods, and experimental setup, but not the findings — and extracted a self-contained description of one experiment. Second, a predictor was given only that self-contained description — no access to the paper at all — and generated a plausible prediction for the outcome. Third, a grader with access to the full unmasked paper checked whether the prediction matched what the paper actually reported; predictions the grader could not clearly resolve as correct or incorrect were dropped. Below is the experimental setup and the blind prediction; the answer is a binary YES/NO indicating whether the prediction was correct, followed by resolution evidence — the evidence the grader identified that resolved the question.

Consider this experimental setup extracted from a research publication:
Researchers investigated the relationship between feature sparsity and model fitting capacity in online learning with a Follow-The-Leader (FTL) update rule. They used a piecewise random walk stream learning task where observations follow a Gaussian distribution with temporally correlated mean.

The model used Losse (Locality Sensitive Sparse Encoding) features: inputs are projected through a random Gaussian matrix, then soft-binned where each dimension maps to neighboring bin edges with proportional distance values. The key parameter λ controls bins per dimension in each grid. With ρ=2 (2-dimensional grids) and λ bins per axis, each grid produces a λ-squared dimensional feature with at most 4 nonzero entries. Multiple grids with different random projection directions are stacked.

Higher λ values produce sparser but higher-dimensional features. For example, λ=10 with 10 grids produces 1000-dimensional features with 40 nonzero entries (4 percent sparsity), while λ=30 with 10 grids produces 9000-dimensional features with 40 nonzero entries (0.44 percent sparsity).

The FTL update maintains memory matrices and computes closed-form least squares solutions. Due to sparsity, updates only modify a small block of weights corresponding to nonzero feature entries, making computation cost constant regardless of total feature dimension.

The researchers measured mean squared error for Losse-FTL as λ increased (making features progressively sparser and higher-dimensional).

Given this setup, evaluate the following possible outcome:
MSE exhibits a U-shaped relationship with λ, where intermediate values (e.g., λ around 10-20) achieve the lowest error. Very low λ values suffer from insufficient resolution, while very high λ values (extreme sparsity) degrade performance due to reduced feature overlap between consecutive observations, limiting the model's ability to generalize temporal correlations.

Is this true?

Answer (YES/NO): NO